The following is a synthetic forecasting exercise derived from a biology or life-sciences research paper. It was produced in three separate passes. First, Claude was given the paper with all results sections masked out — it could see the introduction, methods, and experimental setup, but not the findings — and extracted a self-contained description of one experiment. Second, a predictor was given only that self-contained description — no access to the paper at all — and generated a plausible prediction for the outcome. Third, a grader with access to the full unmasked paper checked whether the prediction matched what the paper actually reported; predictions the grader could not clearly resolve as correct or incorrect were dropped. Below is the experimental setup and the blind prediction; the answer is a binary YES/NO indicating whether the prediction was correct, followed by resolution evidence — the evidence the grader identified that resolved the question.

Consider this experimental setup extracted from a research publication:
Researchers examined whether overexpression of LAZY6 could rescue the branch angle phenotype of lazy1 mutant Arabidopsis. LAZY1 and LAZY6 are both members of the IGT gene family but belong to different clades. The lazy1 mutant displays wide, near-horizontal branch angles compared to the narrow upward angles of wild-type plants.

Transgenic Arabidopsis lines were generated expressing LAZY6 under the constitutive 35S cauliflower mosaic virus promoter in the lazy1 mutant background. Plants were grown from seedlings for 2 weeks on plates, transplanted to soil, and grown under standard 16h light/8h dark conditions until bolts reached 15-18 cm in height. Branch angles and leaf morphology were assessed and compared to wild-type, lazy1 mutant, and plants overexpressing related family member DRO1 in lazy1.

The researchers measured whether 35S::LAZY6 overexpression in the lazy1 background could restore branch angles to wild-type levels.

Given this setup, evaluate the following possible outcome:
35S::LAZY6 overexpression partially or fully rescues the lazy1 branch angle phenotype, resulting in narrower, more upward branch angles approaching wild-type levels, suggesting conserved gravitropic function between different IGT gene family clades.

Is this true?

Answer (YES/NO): YES